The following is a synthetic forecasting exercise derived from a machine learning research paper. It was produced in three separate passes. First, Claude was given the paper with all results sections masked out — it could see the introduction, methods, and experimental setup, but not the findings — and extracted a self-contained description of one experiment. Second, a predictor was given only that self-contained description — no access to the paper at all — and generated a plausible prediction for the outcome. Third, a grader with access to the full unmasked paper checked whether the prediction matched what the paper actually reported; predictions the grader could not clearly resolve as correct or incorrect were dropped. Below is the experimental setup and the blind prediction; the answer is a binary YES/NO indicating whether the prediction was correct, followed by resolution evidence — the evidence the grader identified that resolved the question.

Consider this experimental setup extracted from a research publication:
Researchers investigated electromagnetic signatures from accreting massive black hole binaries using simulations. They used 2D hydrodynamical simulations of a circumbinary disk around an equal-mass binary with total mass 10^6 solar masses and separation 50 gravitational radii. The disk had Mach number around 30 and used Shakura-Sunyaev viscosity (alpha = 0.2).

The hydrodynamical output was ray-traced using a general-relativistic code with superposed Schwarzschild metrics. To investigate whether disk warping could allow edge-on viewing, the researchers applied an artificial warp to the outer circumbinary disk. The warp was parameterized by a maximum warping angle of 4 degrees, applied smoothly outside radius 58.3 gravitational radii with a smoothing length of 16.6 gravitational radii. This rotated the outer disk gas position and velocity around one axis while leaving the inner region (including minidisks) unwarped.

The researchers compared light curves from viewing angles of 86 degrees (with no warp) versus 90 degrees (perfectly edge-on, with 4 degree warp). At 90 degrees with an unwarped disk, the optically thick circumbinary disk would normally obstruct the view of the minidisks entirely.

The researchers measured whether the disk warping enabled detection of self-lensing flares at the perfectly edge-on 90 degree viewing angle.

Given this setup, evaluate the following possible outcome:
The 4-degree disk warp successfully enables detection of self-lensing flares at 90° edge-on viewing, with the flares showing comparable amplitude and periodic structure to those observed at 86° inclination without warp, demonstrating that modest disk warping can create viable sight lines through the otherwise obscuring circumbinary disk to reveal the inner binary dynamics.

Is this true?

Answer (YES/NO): NO